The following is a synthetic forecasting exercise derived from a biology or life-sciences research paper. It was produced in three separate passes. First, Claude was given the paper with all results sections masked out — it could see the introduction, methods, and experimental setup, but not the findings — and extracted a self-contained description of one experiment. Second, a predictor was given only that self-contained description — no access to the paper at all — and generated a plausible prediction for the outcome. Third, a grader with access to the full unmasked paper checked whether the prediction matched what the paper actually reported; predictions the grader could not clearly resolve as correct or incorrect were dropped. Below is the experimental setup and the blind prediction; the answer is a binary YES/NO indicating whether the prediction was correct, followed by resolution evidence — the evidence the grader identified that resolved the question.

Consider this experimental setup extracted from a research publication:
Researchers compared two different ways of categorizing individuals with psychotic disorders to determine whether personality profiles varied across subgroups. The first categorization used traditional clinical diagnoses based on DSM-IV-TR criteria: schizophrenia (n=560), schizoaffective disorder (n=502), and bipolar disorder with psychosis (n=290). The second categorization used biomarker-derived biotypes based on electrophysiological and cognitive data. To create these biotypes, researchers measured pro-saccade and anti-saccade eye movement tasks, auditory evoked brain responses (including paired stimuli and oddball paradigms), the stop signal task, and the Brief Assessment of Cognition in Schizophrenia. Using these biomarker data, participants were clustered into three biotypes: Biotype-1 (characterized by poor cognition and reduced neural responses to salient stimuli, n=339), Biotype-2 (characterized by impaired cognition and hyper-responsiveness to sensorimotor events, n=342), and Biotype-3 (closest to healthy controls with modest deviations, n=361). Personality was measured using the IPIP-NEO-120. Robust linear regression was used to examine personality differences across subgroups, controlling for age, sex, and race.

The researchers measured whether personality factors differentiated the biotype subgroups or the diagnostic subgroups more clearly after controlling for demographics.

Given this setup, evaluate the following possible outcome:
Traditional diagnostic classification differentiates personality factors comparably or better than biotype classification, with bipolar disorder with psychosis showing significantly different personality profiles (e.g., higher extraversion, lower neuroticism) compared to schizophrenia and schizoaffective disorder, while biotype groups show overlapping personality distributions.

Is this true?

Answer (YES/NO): NO